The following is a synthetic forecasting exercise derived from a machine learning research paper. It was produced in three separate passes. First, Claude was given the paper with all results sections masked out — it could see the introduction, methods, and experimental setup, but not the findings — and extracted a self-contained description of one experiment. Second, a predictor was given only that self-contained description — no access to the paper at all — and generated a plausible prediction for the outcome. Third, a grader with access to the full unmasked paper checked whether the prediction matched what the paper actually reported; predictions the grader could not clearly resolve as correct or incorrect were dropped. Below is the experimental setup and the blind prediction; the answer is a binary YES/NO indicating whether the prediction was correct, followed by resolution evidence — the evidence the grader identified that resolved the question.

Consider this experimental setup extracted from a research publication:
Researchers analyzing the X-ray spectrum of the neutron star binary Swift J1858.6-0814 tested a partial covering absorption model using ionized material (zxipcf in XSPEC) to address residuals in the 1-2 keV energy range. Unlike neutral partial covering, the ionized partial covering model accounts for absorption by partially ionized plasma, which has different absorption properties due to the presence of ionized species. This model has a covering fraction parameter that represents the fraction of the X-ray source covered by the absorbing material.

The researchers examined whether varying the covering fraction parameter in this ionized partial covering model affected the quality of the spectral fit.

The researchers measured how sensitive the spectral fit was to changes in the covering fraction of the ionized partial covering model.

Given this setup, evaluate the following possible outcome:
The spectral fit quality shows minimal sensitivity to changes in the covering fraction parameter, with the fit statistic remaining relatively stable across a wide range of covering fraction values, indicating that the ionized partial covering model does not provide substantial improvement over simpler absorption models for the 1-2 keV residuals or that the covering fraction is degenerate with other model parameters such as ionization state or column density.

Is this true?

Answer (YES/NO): YES